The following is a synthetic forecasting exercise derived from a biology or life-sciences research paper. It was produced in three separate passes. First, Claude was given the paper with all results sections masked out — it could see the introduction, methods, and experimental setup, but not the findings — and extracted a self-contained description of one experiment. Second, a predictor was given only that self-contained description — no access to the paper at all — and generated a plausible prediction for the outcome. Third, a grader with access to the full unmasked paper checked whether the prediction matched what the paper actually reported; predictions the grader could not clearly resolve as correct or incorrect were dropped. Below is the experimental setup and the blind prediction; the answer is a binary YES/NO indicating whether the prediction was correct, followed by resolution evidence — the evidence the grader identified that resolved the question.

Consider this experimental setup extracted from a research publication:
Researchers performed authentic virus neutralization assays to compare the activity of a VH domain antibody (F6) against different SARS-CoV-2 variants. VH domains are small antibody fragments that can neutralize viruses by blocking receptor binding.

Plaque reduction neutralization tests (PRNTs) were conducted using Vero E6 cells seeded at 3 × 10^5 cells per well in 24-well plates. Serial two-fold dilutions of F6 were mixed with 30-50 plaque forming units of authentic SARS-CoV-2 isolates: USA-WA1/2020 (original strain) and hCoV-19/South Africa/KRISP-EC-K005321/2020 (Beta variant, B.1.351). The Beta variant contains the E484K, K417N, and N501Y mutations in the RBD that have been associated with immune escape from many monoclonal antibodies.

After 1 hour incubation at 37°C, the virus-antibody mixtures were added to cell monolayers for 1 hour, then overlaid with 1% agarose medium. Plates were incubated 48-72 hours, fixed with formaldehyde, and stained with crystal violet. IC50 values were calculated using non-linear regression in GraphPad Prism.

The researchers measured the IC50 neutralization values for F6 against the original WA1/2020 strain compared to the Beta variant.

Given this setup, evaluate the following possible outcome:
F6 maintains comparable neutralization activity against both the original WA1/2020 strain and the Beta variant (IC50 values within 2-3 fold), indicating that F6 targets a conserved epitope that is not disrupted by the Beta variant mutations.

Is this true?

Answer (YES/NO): NO